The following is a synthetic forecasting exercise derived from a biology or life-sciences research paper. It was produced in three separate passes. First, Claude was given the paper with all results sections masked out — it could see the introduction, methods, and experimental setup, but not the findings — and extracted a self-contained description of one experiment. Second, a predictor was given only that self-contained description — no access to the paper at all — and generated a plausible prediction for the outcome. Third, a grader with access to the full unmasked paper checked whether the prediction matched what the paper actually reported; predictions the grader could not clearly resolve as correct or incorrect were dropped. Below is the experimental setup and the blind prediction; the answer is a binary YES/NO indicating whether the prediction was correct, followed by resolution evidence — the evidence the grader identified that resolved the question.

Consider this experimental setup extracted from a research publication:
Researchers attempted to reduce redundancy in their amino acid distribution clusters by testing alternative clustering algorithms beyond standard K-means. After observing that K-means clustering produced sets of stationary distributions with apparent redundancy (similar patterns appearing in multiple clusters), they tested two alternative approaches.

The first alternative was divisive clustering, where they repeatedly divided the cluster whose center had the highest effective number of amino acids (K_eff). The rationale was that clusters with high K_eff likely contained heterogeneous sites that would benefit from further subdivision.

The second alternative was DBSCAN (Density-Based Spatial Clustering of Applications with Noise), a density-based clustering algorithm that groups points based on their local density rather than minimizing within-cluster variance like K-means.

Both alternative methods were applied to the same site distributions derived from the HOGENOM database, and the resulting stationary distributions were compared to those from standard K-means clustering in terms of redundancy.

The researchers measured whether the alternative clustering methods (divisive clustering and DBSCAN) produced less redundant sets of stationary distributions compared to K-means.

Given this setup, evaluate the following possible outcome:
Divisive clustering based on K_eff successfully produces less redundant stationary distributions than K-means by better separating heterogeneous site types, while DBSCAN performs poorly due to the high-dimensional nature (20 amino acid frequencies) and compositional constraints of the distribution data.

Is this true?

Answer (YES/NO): NO